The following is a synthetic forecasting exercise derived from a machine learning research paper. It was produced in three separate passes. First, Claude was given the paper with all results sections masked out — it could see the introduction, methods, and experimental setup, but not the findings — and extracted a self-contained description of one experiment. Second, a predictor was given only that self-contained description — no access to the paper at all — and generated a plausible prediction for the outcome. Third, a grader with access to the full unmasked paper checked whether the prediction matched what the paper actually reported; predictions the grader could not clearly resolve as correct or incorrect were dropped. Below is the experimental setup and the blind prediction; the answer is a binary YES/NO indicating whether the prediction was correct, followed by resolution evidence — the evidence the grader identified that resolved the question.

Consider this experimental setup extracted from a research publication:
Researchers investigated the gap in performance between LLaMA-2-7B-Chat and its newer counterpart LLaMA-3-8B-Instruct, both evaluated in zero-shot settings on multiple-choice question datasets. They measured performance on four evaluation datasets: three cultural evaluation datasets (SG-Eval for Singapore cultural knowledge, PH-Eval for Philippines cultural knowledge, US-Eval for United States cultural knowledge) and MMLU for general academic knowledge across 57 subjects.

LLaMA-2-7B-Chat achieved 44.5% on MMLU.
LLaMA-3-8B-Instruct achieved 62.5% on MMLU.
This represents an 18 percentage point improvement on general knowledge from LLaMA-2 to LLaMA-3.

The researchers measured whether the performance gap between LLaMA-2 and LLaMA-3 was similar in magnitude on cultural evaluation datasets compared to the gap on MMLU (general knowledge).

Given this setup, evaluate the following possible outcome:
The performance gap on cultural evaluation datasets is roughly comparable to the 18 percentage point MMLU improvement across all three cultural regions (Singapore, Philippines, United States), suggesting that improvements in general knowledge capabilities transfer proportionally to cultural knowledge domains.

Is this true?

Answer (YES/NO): NO